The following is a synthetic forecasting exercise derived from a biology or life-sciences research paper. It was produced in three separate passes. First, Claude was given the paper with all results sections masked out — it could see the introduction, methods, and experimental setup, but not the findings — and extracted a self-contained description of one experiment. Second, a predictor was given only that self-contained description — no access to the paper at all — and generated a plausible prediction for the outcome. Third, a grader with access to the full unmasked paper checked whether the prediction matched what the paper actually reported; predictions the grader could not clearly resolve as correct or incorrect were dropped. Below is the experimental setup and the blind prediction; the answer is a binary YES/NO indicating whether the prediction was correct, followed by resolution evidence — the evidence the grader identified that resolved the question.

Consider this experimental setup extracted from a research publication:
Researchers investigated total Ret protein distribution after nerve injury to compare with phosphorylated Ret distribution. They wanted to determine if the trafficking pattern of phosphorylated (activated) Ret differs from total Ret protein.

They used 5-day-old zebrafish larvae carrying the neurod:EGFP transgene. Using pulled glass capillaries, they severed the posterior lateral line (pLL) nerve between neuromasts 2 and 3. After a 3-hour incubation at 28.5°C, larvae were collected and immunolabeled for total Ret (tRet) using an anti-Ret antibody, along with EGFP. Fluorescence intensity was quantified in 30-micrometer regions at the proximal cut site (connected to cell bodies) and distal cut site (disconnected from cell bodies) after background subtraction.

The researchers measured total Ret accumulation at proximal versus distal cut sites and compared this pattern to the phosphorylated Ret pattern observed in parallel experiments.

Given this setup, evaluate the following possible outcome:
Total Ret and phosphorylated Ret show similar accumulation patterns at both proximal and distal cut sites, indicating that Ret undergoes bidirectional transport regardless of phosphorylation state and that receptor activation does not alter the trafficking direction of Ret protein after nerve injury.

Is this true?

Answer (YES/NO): NO